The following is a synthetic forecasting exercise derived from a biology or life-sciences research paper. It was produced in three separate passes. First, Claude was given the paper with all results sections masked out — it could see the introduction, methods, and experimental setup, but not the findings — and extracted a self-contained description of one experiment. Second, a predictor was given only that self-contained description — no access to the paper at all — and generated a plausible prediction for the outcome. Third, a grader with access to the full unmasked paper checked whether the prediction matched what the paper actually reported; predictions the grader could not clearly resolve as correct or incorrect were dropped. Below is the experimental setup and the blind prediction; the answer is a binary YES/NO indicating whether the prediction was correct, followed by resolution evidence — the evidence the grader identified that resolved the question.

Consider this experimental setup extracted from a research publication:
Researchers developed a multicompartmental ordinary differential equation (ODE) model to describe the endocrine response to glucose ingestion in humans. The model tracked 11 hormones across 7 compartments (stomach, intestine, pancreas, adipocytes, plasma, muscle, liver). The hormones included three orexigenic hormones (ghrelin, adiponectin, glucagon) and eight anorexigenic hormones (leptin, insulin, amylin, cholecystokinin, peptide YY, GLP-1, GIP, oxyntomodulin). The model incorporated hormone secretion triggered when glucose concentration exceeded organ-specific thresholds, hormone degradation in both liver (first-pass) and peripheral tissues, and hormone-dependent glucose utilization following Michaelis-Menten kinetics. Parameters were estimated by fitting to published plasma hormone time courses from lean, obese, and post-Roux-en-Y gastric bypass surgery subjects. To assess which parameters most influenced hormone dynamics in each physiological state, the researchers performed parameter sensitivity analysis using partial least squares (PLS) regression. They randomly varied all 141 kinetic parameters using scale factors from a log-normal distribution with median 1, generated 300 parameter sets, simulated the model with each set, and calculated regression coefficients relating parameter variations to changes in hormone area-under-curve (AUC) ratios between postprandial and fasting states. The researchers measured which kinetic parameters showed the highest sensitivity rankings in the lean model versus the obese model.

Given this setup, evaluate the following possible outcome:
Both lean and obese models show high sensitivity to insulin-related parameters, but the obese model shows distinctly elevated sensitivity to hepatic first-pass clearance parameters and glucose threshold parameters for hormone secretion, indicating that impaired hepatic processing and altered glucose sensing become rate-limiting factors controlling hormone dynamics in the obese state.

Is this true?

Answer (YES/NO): NO